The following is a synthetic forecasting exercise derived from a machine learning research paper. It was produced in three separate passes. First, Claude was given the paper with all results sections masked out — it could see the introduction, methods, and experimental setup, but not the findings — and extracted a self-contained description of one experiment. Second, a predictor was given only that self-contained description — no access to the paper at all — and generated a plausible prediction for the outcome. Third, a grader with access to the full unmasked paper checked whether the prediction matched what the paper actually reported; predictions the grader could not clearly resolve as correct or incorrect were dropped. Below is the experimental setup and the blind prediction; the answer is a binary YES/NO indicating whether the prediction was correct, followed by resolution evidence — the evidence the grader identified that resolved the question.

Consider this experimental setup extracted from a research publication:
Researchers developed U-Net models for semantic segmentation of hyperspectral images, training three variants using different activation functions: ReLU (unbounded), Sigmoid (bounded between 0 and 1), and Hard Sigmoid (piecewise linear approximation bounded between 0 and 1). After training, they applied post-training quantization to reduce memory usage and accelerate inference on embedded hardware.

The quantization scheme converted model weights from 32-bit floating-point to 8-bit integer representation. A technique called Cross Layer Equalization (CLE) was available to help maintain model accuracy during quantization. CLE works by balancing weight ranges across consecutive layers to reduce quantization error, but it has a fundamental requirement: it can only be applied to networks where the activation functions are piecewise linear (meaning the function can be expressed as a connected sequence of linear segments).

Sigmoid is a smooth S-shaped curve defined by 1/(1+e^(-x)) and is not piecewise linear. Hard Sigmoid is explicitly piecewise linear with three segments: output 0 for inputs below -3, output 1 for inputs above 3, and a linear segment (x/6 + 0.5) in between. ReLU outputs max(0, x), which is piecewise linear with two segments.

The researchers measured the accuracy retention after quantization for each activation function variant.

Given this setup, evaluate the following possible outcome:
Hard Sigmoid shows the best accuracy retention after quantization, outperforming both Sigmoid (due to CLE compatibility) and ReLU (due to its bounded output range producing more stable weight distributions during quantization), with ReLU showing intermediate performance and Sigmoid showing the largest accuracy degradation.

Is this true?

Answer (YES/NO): NO